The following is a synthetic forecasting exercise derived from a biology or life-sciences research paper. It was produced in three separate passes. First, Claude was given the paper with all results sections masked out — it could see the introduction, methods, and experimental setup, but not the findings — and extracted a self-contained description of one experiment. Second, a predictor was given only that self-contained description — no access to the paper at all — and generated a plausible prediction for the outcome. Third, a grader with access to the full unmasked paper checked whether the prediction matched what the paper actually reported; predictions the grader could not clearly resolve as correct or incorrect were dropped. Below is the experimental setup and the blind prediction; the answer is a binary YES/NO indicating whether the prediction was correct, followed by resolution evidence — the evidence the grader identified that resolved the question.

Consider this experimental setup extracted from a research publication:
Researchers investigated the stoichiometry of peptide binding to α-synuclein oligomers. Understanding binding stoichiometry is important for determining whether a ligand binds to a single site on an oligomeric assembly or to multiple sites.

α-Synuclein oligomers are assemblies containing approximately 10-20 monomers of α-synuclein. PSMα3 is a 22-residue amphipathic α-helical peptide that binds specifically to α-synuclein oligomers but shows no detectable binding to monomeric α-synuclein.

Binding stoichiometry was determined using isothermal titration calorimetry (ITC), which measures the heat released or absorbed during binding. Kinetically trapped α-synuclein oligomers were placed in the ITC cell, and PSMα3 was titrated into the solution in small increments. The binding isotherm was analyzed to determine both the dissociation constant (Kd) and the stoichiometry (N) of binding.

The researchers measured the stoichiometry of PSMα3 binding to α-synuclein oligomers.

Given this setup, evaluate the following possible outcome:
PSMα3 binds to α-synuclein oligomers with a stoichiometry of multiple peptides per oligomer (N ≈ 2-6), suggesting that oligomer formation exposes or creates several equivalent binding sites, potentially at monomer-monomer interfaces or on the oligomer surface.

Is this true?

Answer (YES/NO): NO